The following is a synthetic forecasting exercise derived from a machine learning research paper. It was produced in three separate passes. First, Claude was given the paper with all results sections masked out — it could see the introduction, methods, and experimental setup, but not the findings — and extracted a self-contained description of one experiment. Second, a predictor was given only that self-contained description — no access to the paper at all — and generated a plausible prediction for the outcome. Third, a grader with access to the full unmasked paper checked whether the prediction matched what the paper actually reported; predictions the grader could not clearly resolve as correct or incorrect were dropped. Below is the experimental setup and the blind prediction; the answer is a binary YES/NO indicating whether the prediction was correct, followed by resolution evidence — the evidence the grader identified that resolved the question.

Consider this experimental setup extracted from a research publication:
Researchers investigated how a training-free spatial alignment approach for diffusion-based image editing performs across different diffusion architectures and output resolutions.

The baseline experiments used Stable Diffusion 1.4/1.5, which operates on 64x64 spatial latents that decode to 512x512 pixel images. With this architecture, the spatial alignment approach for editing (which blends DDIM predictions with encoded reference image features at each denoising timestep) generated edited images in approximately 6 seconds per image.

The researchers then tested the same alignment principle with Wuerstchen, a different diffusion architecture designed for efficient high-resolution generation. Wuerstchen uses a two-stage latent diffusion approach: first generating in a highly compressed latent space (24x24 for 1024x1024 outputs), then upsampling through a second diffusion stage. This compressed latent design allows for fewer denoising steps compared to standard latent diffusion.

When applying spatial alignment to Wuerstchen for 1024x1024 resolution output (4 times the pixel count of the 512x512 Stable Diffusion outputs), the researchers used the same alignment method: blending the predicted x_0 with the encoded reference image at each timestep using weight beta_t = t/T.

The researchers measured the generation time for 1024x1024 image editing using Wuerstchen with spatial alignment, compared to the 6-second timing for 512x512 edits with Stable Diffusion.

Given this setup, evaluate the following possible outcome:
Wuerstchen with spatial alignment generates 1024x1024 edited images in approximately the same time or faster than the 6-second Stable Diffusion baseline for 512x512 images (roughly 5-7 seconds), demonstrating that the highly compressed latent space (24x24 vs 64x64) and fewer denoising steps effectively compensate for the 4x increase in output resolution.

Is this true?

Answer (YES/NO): NO